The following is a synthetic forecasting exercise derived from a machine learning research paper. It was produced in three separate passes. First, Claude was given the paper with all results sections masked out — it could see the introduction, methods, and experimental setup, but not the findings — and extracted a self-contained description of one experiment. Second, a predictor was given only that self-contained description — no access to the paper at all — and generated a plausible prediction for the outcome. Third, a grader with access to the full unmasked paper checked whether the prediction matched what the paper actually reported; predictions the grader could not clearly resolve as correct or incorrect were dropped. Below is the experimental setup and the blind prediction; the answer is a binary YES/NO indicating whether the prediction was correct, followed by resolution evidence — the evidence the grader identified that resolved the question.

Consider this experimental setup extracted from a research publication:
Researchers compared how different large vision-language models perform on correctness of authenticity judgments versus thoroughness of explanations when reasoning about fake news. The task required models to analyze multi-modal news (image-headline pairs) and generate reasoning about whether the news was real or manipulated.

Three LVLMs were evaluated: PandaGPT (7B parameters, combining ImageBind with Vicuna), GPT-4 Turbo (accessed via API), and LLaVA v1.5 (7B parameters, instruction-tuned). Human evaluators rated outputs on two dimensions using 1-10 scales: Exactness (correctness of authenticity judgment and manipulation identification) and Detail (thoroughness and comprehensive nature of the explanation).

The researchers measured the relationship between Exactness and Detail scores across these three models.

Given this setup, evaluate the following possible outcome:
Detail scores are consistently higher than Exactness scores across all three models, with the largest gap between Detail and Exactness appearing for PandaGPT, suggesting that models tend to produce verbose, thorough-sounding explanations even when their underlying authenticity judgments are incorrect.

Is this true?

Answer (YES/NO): NO